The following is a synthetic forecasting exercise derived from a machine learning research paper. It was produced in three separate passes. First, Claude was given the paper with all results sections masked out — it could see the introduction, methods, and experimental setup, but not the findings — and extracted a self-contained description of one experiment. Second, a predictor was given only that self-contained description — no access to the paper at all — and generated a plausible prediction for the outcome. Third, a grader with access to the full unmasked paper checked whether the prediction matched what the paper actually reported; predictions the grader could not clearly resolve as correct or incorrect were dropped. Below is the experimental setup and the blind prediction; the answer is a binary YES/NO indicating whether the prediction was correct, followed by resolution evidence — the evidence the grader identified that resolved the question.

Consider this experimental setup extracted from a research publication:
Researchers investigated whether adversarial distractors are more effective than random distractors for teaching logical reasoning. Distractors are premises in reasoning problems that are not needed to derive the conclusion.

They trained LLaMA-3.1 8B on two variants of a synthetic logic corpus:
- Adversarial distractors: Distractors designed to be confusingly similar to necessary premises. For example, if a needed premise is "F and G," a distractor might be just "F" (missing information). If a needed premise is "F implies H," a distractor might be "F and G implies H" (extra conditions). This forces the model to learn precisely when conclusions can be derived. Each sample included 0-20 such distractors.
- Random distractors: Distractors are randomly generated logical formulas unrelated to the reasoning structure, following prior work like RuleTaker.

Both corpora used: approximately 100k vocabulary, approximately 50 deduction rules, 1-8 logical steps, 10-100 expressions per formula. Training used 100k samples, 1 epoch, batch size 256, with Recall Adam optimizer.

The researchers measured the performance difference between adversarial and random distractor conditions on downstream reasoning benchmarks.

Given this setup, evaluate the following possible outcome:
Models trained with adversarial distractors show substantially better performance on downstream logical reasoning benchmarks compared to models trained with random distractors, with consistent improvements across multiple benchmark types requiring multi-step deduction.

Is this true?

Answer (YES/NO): NO